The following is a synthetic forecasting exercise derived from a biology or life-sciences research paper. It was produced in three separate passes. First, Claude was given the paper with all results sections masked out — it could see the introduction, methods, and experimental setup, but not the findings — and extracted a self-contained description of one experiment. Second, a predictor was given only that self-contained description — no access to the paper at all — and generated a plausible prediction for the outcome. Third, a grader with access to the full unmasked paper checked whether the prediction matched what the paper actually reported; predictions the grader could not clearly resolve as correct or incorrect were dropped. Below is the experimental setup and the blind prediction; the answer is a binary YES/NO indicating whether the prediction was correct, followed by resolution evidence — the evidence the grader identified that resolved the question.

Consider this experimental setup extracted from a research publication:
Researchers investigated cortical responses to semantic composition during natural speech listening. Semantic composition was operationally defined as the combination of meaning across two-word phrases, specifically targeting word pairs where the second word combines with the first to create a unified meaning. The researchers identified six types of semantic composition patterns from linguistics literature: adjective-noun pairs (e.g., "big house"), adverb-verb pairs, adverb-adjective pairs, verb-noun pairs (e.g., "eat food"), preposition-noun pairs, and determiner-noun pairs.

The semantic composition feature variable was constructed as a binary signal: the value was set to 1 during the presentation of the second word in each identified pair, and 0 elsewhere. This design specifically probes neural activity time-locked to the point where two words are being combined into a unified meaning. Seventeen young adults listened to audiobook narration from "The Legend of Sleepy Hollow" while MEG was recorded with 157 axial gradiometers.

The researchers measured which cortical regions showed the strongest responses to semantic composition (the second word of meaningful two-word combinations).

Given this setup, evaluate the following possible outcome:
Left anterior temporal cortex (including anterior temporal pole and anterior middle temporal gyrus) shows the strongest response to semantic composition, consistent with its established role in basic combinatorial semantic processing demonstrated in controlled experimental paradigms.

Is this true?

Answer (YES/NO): NO